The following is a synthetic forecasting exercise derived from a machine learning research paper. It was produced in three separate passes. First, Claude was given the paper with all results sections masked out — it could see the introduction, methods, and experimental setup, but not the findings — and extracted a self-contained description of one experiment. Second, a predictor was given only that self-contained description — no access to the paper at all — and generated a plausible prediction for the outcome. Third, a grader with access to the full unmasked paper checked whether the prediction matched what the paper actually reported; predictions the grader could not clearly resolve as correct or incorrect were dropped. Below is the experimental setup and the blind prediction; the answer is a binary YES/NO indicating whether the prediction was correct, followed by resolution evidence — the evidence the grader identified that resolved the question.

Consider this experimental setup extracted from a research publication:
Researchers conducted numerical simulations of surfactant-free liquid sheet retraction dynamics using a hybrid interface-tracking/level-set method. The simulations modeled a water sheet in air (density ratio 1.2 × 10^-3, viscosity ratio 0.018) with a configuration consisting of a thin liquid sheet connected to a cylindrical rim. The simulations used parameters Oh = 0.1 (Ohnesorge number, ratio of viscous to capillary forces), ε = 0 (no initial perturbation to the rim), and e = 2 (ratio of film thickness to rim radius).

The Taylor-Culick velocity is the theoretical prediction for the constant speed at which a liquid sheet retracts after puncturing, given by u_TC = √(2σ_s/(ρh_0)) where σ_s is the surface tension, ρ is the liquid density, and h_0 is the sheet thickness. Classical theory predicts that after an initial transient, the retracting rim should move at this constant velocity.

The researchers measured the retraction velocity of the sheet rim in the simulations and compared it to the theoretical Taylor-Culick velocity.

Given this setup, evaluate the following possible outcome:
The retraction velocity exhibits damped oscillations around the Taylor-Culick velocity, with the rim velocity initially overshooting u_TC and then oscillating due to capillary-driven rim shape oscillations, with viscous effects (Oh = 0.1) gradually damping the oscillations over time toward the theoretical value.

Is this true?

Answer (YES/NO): NO